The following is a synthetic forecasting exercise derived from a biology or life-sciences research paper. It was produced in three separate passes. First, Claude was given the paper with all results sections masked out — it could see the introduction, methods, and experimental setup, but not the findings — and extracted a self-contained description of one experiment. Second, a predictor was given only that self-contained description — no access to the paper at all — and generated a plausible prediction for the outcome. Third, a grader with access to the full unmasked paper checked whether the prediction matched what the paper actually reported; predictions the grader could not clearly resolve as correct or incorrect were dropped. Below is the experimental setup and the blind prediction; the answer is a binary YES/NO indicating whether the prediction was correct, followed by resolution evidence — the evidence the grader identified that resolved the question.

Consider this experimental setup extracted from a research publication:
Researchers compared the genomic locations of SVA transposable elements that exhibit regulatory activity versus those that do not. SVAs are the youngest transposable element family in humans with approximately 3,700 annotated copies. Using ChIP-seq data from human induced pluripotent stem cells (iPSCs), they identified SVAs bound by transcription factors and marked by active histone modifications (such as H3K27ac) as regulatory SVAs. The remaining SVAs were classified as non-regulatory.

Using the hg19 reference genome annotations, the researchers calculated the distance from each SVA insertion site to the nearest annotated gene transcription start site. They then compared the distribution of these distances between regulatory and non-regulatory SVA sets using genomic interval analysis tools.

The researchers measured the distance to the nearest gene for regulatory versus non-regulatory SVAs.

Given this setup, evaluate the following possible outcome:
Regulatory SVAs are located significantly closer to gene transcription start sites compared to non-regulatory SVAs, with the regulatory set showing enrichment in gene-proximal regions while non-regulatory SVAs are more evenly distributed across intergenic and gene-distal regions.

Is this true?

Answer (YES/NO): YES